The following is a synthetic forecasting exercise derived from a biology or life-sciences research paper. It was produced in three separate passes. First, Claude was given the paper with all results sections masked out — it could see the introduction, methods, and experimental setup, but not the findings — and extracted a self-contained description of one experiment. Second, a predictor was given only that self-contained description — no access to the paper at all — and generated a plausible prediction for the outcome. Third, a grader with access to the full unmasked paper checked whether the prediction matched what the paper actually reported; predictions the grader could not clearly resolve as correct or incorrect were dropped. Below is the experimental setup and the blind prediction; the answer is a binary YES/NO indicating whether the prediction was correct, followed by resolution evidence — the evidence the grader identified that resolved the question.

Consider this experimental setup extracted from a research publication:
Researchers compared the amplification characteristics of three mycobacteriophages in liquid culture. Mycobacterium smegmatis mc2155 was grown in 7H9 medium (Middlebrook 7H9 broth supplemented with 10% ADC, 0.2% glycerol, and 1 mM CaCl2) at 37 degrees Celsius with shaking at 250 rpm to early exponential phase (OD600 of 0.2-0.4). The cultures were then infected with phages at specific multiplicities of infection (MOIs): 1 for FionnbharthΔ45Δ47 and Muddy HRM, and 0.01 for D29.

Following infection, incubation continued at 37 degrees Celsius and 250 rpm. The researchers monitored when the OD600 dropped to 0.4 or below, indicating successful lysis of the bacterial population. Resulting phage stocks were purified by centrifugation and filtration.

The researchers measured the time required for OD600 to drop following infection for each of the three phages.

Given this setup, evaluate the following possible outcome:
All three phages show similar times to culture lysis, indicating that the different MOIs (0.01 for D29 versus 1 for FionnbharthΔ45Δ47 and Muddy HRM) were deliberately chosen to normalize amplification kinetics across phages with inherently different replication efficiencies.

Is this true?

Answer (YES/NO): NO